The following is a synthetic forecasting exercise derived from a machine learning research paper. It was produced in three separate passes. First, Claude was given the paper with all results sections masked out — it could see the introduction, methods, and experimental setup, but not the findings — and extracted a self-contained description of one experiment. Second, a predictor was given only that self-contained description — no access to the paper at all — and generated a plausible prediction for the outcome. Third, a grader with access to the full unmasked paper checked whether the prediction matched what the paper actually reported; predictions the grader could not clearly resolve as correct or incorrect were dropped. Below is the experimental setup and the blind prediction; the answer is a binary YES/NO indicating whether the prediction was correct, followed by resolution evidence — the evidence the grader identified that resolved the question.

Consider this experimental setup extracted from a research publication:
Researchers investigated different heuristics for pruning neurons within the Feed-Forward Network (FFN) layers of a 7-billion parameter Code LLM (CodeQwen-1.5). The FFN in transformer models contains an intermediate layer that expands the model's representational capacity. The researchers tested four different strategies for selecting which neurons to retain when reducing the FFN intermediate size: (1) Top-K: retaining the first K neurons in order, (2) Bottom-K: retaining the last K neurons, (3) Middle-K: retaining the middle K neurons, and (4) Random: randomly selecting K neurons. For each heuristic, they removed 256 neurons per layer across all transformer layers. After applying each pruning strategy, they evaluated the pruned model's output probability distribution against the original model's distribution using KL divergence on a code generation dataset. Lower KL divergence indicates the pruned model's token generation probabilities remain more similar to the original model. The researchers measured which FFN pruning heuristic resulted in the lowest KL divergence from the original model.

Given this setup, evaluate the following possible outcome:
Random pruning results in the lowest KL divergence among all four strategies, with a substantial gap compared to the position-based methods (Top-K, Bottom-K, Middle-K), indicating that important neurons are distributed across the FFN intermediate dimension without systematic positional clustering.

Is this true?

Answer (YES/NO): NO